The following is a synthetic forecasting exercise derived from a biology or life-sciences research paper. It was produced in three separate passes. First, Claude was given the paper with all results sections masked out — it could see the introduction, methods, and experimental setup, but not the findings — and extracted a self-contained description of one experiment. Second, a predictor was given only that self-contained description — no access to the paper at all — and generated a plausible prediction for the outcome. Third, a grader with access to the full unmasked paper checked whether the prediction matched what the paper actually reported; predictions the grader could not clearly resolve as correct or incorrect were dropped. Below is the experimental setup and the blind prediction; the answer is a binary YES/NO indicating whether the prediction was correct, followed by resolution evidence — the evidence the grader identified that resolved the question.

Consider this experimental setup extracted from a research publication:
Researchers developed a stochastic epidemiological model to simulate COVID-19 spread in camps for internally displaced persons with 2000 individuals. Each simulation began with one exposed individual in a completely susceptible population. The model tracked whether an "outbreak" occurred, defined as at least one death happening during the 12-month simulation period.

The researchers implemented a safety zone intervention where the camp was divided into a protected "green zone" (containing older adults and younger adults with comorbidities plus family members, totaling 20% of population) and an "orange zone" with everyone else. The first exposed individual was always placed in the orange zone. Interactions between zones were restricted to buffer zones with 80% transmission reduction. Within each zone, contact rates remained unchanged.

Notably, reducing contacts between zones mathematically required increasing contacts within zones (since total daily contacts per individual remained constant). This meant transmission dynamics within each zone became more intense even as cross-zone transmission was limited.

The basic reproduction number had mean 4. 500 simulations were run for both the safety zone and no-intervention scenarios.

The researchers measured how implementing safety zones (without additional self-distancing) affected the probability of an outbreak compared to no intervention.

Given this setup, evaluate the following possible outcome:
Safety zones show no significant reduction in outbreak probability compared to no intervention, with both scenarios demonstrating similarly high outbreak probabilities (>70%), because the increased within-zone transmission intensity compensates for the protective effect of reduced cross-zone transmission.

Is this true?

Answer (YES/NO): NO